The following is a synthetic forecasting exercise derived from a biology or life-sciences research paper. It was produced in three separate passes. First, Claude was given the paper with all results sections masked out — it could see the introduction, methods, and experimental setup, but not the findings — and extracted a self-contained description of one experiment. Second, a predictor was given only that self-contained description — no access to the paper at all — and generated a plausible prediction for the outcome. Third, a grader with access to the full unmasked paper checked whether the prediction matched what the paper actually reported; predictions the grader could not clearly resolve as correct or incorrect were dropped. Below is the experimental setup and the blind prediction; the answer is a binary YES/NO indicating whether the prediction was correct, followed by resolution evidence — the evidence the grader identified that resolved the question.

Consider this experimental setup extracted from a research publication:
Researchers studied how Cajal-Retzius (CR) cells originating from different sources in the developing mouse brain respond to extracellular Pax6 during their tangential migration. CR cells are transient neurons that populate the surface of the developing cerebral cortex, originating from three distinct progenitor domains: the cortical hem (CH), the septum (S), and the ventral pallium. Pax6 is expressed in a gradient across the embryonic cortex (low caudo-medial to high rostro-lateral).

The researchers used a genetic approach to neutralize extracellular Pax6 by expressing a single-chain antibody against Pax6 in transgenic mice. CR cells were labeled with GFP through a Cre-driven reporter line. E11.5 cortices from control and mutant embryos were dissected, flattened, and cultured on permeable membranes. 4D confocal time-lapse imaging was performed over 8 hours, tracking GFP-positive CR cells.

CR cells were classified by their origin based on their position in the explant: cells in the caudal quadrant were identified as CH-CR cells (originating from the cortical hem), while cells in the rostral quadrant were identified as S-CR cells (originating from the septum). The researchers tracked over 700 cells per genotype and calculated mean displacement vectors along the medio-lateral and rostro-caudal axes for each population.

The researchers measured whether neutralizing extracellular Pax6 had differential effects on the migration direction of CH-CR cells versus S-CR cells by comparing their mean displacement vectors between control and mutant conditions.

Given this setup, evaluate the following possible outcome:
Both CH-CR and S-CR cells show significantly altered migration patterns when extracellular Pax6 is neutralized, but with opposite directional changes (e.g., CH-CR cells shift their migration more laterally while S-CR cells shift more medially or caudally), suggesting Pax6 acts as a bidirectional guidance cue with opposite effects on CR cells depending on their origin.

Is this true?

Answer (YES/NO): NO